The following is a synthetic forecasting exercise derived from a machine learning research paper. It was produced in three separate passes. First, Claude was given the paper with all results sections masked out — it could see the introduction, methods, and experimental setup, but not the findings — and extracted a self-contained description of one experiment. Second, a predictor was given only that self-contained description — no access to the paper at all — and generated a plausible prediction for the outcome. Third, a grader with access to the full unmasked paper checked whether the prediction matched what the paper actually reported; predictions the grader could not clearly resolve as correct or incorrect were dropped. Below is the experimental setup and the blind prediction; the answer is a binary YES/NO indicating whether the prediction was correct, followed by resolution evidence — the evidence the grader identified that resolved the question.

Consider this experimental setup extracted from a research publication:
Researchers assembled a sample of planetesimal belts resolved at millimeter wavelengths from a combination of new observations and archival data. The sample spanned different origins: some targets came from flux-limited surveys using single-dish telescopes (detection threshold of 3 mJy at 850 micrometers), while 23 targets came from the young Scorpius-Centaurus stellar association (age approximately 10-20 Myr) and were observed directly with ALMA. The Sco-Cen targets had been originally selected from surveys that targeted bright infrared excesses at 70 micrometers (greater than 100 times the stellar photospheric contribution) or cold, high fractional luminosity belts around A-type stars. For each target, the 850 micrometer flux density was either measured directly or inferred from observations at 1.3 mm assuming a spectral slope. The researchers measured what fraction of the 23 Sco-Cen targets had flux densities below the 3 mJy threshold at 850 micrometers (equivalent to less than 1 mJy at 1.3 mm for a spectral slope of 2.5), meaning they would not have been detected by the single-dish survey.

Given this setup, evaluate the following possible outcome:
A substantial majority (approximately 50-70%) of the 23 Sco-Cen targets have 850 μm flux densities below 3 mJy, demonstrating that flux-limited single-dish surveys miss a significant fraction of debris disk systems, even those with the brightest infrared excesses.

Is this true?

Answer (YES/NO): YES